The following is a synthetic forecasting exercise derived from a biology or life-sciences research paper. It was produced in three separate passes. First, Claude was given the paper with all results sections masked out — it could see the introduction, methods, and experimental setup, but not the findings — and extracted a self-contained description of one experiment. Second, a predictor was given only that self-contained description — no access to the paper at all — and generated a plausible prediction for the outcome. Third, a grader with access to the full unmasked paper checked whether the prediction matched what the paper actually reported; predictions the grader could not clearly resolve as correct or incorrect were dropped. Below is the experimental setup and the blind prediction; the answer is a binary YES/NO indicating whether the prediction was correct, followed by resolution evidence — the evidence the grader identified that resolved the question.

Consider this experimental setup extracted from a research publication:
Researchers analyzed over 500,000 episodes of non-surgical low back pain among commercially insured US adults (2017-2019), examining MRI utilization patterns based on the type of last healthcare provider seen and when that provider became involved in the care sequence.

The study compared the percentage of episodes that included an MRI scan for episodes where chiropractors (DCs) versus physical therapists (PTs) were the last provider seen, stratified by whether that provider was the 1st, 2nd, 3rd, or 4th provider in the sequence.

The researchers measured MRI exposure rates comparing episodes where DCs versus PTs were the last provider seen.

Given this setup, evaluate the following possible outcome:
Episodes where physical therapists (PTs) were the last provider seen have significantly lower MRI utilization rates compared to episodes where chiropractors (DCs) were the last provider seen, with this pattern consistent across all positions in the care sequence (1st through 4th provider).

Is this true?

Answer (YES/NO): NO